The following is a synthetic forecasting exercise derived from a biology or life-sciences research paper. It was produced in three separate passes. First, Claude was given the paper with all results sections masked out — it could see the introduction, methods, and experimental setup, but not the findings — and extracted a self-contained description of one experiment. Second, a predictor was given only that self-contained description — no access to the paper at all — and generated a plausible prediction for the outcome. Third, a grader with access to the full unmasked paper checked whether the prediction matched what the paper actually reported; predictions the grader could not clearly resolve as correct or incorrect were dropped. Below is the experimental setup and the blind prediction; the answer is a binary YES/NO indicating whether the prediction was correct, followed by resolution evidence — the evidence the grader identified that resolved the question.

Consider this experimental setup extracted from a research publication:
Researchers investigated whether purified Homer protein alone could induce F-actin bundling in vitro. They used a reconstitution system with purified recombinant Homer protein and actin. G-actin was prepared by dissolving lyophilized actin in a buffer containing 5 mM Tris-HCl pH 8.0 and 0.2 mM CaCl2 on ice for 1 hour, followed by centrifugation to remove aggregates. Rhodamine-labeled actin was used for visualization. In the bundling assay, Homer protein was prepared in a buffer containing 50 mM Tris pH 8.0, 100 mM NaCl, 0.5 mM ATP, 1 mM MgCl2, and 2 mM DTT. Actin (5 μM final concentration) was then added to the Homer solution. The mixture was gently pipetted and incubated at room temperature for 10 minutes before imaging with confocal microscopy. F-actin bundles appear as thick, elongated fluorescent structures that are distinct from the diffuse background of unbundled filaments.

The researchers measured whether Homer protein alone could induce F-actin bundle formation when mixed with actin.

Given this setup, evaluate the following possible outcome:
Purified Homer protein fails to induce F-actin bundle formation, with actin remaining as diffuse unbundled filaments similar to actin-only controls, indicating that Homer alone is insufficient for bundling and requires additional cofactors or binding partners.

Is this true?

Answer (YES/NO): YES